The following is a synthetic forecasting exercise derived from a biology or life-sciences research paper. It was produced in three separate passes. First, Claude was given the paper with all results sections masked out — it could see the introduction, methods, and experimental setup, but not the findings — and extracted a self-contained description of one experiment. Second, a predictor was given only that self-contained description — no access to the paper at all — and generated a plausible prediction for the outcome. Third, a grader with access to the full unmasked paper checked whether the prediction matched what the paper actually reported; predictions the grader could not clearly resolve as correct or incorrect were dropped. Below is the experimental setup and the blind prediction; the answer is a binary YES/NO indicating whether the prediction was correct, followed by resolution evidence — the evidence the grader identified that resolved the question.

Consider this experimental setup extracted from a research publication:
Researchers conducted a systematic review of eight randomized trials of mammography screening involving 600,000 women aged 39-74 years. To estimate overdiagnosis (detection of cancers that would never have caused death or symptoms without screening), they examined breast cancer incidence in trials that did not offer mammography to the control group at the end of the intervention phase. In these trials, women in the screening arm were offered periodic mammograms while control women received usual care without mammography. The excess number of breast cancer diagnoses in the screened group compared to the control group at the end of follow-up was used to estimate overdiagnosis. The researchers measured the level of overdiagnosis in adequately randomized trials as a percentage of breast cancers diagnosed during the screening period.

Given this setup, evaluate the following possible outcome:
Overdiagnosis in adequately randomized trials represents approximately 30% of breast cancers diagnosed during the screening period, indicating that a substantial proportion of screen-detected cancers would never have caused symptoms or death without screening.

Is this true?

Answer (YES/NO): NO